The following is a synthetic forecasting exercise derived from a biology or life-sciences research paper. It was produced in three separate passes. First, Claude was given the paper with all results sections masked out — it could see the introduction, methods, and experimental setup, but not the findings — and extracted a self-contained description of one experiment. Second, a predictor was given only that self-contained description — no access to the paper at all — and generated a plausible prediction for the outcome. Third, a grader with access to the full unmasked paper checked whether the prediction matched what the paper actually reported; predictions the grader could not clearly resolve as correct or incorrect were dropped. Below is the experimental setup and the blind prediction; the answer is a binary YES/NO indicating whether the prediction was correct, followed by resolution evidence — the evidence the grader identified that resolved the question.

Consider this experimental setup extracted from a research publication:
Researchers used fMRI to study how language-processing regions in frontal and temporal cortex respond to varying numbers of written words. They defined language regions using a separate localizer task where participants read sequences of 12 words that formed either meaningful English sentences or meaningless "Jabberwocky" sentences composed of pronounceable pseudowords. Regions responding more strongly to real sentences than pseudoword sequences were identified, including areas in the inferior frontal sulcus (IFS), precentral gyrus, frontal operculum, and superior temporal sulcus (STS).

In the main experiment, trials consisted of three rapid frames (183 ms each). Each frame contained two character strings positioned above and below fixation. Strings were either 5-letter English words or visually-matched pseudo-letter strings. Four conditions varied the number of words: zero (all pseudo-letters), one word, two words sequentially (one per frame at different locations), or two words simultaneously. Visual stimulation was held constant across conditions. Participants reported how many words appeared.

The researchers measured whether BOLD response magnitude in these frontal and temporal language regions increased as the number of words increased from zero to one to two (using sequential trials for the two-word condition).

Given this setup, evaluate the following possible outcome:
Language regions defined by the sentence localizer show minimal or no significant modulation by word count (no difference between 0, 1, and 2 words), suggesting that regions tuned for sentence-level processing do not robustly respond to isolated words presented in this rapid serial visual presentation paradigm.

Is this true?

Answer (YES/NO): NO